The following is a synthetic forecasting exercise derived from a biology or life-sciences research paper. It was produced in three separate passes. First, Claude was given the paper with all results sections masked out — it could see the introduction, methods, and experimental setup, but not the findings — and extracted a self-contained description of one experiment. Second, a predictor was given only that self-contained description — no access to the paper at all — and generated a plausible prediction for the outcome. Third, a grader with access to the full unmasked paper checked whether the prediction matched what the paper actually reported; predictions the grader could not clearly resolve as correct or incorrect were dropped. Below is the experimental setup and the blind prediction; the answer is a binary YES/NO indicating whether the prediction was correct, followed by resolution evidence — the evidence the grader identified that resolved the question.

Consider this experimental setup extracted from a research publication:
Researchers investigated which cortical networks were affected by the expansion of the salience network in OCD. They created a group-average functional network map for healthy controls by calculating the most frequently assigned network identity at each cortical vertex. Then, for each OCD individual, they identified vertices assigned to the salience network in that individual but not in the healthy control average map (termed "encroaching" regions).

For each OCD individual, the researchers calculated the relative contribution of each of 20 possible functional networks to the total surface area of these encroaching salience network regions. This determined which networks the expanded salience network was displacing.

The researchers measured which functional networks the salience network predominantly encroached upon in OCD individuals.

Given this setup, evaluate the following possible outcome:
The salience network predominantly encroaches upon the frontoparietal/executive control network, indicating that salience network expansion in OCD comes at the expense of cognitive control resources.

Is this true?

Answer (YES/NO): NO